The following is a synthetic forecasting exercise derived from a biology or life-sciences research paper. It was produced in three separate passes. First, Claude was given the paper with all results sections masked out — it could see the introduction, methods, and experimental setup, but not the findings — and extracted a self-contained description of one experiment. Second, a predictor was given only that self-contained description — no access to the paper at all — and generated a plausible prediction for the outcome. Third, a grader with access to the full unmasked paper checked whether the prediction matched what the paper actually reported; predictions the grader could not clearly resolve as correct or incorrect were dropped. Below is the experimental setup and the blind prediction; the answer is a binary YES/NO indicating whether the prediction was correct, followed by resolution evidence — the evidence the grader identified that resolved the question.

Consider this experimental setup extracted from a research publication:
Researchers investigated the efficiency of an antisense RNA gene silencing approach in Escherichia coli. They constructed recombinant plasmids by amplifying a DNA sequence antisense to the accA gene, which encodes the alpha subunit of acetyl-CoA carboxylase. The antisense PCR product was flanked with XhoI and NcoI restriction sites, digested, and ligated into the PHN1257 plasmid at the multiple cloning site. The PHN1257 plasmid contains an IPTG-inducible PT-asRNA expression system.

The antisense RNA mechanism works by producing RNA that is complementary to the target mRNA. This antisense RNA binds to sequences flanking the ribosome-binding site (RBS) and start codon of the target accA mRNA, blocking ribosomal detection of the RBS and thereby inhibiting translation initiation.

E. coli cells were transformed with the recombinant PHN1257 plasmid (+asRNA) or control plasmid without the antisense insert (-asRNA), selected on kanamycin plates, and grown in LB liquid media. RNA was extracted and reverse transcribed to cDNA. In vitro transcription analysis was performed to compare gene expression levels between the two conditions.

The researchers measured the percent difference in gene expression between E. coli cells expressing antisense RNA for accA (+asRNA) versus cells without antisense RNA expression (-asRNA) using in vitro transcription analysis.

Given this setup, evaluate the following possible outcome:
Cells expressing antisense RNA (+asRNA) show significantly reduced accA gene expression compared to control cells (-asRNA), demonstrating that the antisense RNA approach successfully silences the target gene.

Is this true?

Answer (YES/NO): YES